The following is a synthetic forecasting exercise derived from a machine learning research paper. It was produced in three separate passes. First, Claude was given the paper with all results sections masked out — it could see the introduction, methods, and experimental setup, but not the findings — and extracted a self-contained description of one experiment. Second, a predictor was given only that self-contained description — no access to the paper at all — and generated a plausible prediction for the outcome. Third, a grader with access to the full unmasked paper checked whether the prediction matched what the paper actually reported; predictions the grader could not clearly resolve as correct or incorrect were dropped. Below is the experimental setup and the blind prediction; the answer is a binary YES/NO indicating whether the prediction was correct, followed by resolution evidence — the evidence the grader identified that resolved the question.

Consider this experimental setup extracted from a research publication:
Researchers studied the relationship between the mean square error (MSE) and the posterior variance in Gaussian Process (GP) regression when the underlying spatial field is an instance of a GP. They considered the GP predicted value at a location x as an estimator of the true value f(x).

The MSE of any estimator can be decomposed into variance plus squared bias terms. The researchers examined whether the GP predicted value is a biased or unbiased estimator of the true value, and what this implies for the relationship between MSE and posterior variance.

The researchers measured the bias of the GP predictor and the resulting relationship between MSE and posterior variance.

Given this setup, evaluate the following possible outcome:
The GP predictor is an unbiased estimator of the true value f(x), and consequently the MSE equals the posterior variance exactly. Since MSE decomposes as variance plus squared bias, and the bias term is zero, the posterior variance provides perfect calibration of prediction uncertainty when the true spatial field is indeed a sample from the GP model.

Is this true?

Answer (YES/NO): YES